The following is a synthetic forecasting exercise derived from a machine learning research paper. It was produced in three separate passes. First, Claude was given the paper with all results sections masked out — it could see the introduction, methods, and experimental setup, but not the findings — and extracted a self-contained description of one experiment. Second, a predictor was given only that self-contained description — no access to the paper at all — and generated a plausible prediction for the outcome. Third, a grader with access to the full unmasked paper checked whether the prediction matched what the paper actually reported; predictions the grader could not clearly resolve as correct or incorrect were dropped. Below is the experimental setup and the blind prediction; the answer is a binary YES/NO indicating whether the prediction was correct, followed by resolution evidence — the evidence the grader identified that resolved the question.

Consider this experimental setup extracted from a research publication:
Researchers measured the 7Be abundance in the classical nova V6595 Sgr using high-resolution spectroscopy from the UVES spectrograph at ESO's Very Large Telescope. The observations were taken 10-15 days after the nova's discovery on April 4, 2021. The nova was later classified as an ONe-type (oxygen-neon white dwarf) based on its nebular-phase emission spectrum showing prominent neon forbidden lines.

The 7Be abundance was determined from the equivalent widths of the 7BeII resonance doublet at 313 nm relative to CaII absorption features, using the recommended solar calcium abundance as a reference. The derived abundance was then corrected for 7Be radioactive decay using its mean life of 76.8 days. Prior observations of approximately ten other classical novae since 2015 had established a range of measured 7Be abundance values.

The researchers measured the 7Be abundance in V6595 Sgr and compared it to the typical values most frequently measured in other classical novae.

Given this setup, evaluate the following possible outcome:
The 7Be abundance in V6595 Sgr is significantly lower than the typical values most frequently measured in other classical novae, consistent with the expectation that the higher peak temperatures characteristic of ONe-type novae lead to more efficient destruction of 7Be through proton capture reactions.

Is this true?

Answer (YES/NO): NO